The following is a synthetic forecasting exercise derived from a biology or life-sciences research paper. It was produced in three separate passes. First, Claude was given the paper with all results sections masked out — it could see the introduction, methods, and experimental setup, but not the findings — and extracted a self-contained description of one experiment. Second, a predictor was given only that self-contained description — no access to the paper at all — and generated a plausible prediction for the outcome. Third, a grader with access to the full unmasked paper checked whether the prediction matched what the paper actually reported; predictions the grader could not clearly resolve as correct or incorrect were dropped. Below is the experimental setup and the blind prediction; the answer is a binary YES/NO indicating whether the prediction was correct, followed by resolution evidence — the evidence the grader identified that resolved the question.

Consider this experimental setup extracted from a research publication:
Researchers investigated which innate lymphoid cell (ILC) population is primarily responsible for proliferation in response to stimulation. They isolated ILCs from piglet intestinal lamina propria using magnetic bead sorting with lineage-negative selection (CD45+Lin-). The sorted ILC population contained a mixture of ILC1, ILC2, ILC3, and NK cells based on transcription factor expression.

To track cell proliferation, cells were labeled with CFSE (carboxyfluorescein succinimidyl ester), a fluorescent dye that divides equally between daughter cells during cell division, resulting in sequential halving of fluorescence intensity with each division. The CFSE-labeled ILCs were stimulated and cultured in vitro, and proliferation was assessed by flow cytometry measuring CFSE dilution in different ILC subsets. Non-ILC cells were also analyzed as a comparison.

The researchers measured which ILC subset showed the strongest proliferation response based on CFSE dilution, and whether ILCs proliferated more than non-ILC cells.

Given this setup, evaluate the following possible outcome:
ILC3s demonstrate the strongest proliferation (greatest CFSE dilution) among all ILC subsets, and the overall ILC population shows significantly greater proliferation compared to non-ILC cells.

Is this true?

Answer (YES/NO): YES